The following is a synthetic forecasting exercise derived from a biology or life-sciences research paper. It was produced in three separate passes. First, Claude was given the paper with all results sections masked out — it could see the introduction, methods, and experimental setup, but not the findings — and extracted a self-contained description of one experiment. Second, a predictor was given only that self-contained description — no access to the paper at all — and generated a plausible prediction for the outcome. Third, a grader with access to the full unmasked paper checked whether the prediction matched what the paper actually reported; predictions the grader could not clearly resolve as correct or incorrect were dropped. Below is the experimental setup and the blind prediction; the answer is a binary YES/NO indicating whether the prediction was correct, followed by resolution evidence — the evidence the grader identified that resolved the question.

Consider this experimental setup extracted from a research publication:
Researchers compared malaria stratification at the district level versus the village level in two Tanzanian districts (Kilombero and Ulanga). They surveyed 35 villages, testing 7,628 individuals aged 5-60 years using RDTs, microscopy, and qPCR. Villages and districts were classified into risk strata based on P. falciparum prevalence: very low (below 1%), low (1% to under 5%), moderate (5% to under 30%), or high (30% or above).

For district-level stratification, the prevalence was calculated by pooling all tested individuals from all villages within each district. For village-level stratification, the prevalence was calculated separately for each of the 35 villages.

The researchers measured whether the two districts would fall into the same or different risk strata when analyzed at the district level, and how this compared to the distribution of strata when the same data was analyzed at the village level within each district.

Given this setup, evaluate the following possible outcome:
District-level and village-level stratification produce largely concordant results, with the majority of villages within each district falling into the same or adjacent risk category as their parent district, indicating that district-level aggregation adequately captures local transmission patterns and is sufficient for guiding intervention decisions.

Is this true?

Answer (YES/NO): NO